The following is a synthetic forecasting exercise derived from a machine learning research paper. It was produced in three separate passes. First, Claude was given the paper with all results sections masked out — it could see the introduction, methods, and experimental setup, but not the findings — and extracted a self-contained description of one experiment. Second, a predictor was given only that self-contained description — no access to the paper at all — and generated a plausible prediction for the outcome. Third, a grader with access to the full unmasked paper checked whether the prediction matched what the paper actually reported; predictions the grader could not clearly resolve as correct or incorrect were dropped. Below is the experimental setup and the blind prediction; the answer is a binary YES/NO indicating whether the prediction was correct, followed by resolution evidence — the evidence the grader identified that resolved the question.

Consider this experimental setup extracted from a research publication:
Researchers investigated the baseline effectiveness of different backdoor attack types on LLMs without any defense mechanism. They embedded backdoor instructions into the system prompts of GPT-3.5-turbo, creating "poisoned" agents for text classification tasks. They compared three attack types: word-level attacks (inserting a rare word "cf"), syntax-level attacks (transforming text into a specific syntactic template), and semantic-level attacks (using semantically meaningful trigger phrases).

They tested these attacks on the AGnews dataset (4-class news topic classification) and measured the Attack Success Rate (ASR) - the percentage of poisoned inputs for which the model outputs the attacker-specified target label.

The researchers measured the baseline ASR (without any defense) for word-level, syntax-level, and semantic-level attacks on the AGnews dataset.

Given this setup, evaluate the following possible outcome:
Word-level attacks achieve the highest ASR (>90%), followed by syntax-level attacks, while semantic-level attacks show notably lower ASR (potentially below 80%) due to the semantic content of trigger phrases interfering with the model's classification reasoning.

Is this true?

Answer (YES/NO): YES